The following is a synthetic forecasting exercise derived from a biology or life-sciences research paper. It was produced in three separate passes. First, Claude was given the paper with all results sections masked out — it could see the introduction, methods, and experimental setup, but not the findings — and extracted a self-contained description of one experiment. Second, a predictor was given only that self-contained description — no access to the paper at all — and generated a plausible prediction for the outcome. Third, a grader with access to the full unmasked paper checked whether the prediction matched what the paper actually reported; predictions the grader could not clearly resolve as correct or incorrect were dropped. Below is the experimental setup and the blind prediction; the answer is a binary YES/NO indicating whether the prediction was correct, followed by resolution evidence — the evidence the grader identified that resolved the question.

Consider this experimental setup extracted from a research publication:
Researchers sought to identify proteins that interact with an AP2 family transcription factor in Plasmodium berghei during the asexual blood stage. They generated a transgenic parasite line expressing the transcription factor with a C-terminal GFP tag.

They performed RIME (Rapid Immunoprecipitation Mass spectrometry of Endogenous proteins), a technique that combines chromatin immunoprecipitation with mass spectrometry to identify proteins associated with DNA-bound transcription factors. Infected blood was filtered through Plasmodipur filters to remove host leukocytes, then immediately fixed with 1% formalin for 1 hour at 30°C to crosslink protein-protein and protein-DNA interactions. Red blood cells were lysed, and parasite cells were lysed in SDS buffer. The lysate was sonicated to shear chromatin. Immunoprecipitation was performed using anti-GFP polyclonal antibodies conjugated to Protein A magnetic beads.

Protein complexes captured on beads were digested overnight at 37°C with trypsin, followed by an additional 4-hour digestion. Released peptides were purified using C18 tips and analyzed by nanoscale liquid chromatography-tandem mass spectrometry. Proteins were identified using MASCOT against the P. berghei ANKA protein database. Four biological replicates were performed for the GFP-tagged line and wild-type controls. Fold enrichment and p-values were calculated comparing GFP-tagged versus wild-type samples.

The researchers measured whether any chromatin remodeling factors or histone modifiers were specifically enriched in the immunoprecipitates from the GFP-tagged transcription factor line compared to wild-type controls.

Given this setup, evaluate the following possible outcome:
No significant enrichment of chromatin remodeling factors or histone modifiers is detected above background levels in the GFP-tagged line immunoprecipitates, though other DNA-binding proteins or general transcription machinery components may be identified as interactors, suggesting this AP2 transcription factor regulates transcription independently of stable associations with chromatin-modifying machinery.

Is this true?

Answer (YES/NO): NO